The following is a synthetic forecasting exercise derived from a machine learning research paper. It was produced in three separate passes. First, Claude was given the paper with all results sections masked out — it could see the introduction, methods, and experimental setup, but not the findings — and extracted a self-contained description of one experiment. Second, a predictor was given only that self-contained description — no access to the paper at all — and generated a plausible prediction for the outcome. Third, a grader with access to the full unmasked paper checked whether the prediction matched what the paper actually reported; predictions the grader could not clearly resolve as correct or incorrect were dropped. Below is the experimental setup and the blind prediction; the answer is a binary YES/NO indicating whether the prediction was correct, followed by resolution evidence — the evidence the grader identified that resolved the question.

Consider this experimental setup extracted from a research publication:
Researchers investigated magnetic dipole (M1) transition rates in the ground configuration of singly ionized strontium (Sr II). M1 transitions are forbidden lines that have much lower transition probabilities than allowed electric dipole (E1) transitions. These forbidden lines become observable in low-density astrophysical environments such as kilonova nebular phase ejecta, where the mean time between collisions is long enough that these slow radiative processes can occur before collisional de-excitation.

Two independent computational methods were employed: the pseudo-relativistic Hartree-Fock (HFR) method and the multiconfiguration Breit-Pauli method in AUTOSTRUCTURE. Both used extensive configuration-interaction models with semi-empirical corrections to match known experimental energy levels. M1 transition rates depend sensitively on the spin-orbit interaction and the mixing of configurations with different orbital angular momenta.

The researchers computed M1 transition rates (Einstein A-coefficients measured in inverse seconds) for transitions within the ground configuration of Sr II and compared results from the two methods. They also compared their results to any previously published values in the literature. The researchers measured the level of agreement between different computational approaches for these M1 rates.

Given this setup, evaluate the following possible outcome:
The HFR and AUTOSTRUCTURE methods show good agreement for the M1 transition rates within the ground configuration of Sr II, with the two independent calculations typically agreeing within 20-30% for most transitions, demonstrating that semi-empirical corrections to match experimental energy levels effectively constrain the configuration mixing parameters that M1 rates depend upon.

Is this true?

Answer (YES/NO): YES